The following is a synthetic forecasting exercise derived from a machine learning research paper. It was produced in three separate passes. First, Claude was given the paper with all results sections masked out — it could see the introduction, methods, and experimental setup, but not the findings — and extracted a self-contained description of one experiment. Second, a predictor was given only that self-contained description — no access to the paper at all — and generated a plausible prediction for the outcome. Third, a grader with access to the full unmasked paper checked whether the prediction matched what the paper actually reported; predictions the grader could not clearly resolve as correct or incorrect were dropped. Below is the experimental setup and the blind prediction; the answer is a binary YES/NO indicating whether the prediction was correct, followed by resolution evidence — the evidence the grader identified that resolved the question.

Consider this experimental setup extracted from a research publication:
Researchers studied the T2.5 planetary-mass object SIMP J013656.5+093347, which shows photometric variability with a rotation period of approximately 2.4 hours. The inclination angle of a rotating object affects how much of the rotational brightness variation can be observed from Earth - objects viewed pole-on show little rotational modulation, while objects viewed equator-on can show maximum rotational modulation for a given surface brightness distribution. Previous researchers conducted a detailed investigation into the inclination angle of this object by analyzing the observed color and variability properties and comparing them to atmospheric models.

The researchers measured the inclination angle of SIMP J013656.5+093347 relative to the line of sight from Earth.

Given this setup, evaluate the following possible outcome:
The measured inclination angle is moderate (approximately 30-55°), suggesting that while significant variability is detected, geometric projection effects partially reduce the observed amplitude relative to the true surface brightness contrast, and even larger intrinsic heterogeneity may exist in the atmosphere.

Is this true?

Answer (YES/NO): NO